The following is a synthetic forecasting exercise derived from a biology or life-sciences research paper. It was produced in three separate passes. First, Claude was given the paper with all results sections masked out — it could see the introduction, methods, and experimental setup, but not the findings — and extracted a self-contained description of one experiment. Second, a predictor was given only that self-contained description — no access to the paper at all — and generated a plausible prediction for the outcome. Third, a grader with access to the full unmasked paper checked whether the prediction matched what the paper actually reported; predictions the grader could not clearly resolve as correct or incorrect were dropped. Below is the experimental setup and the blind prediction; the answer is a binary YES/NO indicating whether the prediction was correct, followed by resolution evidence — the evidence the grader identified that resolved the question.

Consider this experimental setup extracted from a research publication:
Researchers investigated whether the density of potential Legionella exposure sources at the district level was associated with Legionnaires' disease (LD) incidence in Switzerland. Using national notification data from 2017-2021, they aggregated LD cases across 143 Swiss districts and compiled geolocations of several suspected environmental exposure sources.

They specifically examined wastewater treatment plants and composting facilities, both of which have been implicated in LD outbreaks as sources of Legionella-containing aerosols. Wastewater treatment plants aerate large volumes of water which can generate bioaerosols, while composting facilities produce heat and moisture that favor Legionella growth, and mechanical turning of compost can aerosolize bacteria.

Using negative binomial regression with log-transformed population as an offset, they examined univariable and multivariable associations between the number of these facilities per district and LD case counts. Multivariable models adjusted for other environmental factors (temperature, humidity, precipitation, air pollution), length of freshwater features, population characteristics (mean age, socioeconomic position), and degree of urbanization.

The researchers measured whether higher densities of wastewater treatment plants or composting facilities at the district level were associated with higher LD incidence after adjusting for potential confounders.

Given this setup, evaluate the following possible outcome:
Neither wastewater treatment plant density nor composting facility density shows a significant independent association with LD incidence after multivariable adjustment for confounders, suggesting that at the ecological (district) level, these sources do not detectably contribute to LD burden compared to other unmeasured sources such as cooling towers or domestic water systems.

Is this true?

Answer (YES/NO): YES